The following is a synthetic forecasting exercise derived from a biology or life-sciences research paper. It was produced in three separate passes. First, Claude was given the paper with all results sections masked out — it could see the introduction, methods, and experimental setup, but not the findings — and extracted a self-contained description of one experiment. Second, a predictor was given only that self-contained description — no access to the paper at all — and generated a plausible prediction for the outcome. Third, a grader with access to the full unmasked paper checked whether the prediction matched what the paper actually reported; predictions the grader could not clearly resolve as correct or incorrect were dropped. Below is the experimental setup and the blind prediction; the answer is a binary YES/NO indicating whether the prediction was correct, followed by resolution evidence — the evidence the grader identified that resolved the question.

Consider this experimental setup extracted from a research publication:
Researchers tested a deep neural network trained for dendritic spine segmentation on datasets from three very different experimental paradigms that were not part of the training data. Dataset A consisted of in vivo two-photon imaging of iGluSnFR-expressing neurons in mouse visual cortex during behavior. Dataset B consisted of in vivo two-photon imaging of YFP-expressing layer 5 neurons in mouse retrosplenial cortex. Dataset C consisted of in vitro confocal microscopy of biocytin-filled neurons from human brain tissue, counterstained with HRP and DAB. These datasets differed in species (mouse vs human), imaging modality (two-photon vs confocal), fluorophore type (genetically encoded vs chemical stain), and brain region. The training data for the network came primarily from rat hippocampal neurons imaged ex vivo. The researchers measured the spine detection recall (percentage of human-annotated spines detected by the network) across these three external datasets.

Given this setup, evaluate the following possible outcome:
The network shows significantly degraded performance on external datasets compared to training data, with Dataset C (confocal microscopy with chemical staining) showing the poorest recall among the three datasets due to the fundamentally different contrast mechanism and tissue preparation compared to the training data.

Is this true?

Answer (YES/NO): NO